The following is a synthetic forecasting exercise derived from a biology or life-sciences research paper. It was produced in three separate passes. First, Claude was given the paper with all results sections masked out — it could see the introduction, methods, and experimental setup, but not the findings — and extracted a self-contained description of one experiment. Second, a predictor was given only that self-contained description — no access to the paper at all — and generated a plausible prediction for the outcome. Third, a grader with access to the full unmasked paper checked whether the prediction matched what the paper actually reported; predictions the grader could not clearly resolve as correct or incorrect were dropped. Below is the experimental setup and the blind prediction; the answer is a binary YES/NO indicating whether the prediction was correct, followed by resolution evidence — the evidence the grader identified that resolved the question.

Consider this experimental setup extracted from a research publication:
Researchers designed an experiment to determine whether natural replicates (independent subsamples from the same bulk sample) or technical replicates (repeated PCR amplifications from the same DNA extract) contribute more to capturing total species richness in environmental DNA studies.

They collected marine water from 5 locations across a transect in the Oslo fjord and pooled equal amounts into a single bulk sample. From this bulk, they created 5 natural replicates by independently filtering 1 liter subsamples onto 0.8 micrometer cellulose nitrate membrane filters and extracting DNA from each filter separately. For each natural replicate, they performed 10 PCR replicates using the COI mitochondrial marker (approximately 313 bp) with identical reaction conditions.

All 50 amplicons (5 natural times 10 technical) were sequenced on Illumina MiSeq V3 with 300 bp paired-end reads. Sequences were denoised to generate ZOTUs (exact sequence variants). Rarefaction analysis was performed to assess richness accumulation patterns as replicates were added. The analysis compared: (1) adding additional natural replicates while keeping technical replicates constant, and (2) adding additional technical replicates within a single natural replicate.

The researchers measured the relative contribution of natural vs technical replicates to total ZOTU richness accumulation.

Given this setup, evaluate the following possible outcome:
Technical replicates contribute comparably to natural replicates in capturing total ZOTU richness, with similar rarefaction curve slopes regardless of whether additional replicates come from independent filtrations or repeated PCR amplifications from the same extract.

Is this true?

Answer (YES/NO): NO